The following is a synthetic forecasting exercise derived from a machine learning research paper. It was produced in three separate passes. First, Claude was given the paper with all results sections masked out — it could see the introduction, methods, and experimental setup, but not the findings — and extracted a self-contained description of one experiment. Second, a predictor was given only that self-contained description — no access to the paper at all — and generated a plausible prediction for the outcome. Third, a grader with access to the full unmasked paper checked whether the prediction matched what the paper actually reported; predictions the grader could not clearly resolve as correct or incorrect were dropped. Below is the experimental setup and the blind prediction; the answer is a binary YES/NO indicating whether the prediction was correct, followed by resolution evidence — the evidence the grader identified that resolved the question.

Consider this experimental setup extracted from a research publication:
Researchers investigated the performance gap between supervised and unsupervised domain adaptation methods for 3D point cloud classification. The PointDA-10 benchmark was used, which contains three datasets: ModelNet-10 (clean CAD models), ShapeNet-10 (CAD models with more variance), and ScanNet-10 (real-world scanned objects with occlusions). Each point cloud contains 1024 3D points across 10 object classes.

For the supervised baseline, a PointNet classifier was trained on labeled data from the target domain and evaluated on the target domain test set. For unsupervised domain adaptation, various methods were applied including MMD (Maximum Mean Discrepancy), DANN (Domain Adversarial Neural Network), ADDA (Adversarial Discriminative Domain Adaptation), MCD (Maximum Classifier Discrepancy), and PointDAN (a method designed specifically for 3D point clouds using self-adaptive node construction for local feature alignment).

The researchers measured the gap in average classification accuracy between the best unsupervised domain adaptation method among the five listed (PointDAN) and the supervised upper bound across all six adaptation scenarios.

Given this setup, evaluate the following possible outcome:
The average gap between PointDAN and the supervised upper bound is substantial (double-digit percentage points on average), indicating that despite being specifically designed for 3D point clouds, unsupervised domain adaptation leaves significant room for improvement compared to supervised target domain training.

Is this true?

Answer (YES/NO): YES